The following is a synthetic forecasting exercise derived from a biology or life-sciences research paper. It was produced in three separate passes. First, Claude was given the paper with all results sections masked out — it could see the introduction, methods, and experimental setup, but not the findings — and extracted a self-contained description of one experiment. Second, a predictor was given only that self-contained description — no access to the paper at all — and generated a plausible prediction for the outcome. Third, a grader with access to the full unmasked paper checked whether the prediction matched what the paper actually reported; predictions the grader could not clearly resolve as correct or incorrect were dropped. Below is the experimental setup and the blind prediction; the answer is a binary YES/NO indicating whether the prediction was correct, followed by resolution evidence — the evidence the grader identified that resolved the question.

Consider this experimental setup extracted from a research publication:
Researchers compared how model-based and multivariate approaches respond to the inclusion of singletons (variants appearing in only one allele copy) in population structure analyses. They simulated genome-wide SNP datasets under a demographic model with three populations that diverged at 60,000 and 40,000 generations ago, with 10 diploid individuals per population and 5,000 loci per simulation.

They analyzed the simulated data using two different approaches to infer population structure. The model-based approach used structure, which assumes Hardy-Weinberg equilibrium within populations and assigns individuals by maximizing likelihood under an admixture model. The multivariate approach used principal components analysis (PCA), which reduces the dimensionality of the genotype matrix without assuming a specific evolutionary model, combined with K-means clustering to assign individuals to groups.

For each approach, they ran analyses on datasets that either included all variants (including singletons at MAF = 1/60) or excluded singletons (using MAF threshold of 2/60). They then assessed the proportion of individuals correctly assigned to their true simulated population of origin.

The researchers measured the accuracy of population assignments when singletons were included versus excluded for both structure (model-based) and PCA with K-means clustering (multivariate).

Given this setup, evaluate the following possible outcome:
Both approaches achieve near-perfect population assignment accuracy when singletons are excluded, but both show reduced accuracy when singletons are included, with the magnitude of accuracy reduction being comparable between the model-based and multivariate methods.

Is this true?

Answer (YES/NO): NO